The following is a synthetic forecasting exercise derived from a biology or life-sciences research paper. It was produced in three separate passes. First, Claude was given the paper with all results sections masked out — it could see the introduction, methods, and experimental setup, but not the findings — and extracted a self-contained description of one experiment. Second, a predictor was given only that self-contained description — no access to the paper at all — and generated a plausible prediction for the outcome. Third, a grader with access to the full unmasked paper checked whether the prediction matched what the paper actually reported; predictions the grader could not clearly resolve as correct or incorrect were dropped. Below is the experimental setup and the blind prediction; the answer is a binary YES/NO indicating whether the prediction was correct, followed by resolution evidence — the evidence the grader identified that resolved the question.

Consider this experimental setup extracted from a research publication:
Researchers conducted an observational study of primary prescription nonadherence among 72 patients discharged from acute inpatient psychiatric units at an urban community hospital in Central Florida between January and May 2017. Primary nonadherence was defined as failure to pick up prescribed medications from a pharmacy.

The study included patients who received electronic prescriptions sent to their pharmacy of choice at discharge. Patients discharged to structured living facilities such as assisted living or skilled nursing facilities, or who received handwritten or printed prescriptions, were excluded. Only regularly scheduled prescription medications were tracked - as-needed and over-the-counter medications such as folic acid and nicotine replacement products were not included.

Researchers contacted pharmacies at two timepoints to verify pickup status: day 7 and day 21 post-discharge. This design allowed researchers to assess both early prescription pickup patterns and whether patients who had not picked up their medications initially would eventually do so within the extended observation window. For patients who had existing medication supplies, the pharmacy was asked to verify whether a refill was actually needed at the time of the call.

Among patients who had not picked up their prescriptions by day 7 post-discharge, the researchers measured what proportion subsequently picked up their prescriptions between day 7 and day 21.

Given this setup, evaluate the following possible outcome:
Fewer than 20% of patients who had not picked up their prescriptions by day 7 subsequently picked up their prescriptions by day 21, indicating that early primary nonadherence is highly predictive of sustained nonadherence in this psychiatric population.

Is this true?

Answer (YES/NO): YES